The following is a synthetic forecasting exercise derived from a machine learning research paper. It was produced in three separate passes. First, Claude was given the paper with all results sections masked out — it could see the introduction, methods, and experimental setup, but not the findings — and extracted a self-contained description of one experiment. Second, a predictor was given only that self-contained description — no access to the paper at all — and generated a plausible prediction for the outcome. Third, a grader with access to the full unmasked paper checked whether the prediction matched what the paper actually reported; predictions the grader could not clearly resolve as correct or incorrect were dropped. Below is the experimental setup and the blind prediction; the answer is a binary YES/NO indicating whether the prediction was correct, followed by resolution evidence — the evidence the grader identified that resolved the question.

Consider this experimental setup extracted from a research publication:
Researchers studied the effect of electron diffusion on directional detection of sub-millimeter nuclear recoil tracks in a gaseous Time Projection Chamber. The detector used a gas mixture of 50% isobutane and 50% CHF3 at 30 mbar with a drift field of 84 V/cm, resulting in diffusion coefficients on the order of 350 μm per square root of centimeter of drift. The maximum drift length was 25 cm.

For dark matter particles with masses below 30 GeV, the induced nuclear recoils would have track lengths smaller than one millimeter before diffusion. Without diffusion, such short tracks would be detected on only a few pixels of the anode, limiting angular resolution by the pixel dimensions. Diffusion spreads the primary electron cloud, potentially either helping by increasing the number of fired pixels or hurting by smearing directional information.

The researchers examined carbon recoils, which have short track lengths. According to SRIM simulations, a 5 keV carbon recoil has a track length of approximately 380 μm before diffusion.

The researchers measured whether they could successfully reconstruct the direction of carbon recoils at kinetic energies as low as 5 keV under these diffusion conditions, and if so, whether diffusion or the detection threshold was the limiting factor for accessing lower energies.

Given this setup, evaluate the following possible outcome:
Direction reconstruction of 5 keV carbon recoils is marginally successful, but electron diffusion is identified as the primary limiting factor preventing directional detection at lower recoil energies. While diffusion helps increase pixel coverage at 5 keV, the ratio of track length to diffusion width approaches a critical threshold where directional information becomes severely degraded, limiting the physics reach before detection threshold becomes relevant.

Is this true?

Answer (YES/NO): NO